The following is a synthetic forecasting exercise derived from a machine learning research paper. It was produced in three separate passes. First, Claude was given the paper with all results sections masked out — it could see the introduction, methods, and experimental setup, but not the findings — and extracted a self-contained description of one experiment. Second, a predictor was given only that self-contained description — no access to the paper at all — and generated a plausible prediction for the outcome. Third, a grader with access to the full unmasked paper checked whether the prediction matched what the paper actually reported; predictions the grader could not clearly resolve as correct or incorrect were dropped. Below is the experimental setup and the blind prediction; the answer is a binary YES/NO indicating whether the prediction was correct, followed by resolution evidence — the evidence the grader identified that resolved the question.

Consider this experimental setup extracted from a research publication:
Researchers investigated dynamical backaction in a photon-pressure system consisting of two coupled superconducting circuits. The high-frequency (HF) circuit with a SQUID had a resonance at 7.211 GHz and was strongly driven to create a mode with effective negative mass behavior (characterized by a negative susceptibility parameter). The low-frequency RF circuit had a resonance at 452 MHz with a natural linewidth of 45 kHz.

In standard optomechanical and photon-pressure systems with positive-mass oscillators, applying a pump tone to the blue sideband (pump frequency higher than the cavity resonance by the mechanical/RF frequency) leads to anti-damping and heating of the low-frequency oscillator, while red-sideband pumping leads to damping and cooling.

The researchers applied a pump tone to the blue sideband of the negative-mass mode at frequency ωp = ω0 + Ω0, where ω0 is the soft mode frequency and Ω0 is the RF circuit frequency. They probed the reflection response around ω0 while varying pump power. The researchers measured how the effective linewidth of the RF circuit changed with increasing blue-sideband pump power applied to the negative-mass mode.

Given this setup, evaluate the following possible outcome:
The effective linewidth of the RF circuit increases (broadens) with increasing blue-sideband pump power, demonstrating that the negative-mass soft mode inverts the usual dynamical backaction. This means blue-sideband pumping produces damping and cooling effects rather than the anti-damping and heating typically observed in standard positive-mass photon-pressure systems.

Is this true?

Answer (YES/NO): YES